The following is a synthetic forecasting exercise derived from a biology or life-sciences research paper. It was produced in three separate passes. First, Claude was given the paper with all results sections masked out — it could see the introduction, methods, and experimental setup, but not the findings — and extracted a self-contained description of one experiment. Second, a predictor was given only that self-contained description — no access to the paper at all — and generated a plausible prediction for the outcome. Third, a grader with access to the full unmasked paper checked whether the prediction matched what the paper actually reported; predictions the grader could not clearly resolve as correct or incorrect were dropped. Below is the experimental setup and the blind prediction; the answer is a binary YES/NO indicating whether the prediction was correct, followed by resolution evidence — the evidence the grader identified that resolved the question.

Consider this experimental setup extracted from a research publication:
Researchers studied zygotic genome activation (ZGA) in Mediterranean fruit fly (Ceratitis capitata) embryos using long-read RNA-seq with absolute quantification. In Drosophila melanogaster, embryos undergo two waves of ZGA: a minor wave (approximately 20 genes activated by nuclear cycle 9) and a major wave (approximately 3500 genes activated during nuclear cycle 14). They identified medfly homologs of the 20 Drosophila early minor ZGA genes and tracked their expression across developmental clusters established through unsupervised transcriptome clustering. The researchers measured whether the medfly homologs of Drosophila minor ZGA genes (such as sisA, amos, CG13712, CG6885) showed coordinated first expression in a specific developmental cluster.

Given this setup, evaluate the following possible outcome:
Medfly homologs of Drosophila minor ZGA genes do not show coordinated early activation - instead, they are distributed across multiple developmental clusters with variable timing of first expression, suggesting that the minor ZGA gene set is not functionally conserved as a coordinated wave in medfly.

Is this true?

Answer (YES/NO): NO